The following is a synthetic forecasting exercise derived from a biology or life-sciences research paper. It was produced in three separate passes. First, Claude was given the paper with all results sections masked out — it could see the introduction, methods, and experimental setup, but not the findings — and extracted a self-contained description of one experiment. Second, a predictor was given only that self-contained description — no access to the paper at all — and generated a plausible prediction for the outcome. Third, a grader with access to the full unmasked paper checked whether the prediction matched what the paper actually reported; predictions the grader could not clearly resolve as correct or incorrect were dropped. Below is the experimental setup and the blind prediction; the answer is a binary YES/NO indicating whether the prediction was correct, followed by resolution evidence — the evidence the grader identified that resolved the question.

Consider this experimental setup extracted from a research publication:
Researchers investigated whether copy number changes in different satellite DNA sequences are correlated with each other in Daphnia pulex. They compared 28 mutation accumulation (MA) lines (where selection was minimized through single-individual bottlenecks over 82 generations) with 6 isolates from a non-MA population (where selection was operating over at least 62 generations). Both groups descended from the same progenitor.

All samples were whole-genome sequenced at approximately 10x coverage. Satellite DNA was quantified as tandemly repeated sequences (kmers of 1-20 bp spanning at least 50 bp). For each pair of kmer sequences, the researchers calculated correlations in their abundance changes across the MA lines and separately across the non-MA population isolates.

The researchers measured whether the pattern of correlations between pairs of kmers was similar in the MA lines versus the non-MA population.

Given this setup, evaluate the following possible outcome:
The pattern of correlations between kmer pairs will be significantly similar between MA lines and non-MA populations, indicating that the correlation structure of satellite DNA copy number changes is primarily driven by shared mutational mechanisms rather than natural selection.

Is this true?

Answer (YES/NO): NO